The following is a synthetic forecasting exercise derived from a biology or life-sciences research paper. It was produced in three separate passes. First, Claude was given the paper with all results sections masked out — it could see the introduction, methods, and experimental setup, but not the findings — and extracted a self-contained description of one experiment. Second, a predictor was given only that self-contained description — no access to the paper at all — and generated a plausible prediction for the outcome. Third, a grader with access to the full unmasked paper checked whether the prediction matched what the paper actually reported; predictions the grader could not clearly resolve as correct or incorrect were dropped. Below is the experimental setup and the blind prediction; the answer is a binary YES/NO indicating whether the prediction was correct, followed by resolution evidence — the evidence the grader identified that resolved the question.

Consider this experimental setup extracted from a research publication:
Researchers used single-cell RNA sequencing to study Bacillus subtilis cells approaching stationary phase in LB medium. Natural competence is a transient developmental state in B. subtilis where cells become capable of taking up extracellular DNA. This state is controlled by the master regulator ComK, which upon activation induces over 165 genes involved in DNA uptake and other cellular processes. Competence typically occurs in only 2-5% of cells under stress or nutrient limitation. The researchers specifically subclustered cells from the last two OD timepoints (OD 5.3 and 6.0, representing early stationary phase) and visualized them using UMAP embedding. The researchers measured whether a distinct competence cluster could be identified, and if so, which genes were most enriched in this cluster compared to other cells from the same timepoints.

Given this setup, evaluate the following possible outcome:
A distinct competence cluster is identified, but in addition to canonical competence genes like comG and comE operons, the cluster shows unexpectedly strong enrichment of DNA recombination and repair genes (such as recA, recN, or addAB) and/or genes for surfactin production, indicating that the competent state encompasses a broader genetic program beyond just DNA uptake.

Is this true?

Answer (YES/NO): NO